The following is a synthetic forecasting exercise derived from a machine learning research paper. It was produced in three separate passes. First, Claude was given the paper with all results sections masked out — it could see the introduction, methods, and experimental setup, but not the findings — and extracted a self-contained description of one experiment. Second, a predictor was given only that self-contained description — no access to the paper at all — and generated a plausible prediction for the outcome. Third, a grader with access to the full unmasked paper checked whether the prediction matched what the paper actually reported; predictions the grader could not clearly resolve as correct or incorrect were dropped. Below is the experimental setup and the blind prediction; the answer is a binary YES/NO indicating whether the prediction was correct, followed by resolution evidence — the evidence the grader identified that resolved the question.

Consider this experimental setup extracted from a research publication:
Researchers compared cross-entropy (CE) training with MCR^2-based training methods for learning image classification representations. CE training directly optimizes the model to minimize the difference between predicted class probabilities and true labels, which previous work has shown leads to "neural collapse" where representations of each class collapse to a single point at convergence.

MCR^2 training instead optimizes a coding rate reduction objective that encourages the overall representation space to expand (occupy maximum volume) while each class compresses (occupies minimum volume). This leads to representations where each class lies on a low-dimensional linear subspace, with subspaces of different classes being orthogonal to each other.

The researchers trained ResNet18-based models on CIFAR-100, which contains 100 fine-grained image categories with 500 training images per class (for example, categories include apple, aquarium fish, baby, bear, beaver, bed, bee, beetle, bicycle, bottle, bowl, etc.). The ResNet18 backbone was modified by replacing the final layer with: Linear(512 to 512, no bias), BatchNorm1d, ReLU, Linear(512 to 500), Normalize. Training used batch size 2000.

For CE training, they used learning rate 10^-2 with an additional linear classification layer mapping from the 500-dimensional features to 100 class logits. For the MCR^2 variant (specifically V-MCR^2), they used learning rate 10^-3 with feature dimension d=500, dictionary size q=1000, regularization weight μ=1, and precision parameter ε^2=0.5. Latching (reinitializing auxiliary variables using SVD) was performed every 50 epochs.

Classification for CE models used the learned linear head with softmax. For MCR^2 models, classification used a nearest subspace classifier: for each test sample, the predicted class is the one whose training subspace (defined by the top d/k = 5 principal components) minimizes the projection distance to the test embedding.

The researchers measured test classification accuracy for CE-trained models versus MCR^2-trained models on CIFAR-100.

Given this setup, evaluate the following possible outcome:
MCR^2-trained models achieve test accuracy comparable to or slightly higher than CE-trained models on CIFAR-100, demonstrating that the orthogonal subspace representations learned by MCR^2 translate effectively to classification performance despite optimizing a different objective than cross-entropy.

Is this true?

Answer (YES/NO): YES